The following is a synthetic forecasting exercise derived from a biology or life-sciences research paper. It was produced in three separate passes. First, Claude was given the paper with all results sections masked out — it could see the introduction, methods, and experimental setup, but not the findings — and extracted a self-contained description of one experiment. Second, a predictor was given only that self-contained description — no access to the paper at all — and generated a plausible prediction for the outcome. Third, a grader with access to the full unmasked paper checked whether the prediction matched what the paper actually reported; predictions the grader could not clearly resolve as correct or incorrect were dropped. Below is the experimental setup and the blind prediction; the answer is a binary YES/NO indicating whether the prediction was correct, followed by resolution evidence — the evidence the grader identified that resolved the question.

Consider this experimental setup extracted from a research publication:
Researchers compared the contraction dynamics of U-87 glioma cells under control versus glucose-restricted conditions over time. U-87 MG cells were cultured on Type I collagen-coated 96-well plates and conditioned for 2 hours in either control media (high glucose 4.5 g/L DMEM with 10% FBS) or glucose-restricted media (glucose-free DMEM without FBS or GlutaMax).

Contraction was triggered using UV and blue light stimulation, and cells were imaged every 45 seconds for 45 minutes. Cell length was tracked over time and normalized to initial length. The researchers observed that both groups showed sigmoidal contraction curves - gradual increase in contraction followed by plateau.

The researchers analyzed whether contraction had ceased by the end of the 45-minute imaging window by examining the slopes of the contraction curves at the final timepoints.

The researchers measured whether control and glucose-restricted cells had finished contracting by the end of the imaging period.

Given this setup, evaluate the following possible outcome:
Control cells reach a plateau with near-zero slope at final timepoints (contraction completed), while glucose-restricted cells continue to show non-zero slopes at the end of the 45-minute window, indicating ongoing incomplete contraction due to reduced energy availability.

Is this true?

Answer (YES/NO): NO